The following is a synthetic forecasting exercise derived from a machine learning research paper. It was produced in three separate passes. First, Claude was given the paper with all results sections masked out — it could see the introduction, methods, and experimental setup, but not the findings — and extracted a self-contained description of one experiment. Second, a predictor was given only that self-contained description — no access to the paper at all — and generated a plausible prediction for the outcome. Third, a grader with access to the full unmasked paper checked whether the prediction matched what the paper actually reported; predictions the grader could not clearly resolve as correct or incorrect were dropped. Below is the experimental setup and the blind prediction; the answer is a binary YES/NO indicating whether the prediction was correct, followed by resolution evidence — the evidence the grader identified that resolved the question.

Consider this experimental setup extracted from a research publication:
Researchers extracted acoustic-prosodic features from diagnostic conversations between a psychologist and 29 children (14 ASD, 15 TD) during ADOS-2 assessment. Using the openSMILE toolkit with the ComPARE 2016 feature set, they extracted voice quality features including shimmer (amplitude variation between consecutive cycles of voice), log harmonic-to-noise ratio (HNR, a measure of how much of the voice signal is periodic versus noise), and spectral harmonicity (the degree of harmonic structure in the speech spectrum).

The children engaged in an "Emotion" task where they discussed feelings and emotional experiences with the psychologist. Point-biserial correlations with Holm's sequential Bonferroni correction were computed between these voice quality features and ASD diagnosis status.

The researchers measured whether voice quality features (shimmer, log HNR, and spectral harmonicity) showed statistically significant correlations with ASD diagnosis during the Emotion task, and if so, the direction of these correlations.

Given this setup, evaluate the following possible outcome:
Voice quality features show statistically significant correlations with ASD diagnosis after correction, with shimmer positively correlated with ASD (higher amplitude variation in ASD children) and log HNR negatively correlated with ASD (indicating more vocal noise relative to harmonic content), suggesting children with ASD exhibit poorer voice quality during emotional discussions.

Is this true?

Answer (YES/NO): NO